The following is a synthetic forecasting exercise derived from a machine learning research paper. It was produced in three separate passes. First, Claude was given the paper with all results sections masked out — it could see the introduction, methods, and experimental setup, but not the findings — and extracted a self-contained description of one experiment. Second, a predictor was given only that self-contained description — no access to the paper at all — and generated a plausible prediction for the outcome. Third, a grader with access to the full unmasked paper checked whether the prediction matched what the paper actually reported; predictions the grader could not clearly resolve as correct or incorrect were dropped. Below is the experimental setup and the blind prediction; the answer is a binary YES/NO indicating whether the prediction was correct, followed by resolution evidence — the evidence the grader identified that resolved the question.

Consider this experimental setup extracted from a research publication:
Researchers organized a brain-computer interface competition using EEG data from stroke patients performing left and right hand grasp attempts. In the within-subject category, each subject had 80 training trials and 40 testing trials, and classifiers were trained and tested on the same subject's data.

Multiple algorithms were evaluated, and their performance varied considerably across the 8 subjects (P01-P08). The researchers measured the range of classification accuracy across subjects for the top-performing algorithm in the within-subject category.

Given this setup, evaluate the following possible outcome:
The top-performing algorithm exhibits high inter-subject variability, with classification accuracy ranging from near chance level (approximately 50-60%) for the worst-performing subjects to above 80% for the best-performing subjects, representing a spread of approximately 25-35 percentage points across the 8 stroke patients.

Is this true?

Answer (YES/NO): NO